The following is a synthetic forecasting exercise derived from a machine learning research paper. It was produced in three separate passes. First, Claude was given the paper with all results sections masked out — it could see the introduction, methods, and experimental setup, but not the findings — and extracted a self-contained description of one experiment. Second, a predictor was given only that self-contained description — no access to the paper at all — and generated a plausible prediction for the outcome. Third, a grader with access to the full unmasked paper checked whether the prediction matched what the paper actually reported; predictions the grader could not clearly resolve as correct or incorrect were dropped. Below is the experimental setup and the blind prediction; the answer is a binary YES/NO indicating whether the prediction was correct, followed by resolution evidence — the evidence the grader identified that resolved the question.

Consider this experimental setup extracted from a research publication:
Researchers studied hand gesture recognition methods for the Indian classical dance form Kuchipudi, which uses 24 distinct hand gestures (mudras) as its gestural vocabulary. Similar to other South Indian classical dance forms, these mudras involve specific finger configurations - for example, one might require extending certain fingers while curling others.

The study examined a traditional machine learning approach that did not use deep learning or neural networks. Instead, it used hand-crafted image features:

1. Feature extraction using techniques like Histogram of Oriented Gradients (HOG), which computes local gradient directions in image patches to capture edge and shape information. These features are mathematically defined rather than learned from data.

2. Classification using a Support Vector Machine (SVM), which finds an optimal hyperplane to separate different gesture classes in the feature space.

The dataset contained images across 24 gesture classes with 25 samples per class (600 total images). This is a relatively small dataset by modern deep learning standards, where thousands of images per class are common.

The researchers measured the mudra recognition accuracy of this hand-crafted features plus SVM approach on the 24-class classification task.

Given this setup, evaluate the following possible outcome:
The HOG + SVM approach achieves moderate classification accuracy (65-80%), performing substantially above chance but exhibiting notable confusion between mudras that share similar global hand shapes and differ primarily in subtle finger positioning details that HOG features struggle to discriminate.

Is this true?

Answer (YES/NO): NO